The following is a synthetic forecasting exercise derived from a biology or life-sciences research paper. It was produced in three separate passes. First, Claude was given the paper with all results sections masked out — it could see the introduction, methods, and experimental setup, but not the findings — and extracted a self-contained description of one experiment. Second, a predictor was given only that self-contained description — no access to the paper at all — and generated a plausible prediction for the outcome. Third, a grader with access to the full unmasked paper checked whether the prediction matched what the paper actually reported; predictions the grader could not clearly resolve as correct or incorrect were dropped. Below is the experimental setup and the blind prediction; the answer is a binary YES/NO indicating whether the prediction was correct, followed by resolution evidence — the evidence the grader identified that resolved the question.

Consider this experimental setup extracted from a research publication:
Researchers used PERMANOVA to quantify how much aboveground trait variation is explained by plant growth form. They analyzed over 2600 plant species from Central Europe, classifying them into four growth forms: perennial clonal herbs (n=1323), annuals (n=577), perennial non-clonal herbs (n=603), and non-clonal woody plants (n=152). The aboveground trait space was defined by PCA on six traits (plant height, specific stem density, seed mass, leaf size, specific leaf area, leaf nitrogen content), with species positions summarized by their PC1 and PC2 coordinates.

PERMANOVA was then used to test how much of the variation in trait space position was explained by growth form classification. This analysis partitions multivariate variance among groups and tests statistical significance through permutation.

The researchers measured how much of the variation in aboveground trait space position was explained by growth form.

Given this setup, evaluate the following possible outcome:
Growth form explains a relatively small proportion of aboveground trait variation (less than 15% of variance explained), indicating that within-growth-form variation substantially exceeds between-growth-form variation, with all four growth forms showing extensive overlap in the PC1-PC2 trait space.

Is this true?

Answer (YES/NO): NO